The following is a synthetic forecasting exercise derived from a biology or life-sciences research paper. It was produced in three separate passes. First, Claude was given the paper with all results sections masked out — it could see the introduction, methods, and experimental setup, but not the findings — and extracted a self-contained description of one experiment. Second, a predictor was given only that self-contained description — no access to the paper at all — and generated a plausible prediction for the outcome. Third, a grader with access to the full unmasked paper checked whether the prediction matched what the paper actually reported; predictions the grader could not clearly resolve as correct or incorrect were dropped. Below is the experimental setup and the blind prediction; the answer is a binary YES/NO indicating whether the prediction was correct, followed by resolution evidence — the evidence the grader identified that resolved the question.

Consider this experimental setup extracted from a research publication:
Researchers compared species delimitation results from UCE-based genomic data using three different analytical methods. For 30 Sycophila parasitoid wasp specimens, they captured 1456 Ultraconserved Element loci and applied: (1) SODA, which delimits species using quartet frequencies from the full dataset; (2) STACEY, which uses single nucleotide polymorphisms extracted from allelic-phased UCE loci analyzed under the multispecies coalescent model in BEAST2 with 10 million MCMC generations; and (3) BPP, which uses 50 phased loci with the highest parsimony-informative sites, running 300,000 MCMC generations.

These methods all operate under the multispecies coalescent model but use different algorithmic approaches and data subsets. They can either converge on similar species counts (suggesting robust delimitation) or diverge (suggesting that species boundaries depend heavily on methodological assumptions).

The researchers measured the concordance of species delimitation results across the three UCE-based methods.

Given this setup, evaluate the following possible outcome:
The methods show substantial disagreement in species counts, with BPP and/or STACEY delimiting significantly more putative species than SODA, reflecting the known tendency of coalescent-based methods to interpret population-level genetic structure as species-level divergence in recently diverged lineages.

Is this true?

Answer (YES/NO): NO